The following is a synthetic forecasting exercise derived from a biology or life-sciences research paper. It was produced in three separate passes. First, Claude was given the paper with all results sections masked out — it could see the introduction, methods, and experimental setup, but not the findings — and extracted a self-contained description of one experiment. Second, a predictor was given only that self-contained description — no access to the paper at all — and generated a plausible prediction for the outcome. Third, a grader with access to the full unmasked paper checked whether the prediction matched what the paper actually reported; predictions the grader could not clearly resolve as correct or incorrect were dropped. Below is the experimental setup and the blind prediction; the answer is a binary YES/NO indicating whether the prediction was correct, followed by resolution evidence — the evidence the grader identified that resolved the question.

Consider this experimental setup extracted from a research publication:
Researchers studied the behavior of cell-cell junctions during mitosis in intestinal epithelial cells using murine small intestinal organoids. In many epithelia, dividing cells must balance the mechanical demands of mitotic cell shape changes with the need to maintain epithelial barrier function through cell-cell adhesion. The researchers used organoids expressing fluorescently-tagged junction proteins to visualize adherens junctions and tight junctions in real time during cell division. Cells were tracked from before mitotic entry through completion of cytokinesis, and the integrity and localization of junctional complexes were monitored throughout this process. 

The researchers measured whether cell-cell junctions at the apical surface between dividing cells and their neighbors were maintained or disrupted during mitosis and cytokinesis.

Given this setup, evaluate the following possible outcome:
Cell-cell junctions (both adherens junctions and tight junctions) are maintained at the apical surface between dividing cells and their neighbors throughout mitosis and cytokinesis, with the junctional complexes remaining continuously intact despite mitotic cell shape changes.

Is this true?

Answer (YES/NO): YES